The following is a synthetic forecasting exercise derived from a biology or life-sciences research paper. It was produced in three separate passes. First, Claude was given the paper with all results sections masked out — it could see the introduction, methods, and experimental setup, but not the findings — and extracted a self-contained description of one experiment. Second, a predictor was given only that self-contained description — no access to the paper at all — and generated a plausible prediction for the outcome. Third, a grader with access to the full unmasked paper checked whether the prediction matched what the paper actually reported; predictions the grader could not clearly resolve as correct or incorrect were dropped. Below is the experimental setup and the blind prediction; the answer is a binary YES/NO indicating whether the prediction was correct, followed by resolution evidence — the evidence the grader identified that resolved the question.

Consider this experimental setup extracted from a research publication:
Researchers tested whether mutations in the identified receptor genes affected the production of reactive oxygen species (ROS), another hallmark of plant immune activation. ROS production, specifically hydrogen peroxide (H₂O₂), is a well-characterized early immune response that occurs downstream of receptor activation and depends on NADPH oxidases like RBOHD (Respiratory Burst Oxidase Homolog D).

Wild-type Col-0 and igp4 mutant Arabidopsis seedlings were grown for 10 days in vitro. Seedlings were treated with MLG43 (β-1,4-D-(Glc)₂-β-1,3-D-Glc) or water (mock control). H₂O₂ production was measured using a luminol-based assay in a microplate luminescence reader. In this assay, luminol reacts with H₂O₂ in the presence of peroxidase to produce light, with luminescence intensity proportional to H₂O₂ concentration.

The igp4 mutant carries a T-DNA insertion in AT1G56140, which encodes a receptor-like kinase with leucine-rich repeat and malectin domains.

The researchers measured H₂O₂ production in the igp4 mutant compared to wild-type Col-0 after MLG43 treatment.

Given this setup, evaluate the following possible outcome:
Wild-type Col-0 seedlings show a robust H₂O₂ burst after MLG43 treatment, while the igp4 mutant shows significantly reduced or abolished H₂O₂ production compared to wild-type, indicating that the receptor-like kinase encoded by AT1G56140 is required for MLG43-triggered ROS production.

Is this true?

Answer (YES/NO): YES